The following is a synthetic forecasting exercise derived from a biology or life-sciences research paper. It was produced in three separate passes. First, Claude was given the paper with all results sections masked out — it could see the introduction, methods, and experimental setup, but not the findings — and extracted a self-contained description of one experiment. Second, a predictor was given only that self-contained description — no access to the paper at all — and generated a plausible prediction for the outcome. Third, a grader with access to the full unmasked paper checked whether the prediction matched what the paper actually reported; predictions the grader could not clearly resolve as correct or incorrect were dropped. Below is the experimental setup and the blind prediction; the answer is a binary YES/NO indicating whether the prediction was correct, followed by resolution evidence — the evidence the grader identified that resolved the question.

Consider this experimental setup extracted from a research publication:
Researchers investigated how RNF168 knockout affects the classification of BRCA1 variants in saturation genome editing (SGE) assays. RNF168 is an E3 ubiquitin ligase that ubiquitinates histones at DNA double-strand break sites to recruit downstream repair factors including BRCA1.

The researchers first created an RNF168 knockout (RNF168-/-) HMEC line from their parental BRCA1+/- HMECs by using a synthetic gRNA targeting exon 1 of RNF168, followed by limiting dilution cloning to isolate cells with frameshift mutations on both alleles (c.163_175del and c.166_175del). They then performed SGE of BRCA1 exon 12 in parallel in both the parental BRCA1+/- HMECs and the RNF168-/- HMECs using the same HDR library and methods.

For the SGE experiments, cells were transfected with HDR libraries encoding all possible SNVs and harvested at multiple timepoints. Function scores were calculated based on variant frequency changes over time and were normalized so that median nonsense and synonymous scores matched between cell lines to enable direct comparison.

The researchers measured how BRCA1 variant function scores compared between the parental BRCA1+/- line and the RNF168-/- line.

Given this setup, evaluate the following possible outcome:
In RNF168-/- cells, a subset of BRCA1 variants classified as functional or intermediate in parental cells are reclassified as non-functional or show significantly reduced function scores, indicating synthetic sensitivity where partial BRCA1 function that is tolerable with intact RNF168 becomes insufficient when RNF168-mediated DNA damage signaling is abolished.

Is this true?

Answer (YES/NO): YES